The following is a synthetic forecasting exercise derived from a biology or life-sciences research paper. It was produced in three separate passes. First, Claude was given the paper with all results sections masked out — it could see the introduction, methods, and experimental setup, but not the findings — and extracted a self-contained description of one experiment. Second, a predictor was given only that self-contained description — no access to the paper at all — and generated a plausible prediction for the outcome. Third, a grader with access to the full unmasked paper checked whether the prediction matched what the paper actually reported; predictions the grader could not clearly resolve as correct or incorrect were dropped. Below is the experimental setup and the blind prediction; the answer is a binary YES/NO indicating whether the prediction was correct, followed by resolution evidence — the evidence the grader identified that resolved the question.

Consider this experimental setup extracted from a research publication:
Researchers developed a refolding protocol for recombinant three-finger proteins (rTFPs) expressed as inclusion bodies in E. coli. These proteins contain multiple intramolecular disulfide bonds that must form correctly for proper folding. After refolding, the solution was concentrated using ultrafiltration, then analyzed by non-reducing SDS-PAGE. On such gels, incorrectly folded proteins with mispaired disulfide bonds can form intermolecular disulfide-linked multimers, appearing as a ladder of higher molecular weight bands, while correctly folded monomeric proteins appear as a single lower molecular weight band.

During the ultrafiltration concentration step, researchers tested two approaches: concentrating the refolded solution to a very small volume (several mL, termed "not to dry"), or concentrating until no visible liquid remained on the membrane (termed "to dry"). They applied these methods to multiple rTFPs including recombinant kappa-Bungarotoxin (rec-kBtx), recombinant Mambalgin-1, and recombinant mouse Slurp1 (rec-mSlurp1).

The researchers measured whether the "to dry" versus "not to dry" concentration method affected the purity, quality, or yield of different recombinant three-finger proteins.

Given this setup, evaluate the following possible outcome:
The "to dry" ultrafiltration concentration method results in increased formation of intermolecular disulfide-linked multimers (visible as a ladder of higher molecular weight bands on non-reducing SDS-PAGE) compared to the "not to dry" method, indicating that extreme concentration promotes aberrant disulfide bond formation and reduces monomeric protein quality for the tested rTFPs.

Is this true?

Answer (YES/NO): NO